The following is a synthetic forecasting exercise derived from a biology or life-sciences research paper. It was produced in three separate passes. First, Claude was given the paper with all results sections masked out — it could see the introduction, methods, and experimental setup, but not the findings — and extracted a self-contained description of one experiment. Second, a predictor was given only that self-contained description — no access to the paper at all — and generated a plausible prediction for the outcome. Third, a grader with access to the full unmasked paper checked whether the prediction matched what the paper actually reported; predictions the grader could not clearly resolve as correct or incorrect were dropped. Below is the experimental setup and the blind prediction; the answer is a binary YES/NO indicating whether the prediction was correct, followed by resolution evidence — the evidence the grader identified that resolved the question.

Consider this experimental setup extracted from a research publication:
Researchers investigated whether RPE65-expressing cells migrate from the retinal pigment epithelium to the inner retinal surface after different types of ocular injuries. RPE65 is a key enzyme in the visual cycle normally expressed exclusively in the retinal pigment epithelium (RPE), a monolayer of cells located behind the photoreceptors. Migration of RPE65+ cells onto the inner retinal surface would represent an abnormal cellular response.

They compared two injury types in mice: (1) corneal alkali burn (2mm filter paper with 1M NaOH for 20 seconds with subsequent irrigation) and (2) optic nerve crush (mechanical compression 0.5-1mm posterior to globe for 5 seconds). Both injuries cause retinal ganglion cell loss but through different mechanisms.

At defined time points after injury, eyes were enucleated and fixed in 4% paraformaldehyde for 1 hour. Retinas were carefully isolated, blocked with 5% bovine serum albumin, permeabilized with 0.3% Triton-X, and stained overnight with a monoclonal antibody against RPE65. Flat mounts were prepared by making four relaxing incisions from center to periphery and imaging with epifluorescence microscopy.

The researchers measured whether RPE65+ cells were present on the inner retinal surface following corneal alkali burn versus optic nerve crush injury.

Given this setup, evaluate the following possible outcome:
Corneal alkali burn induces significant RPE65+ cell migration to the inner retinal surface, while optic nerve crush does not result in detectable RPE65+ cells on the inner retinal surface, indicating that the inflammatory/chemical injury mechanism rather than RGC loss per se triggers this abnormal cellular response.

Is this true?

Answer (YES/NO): YES